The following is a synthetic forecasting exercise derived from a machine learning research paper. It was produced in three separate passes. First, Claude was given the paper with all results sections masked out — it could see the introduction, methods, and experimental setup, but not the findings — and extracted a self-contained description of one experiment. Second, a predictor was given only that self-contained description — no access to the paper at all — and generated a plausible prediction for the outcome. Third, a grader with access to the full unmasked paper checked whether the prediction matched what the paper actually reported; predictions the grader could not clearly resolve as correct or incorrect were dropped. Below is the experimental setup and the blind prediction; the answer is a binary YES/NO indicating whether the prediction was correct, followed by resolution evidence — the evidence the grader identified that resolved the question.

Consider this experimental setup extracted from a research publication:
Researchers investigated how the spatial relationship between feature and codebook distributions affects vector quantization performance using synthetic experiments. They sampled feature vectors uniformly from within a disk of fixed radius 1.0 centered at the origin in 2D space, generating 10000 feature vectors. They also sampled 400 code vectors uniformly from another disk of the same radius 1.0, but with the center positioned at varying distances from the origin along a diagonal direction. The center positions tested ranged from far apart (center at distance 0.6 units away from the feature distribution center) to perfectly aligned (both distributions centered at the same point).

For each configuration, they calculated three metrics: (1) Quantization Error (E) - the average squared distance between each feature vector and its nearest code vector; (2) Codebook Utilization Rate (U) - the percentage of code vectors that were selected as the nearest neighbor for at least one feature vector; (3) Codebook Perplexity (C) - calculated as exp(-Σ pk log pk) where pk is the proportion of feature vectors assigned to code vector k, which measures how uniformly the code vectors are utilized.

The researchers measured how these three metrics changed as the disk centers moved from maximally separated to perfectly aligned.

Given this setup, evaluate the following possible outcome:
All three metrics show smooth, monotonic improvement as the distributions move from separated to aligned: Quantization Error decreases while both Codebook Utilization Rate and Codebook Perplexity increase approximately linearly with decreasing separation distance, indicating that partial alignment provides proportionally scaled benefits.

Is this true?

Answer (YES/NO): NO